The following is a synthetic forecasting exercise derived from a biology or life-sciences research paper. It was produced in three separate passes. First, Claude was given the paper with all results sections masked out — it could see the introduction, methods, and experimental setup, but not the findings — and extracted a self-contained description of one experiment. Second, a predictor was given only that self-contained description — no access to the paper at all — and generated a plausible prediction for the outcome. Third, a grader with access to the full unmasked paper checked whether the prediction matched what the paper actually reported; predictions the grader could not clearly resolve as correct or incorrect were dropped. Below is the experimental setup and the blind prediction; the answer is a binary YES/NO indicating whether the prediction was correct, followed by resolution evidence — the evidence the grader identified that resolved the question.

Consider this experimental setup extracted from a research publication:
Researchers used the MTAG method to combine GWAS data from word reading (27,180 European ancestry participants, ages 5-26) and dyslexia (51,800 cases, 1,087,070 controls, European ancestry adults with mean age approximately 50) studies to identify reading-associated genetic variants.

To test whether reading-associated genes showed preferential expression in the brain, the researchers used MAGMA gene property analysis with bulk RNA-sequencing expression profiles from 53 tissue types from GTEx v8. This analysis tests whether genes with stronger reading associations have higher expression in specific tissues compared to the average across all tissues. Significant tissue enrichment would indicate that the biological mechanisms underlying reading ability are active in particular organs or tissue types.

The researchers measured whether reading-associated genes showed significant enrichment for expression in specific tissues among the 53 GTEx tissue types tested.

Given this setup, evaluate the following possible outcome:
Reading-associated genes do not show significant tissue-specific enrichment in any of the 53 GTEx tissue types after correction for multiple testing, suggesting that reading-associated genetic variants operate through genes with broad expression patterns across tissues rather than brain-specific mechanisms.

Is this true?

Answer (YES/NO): NO